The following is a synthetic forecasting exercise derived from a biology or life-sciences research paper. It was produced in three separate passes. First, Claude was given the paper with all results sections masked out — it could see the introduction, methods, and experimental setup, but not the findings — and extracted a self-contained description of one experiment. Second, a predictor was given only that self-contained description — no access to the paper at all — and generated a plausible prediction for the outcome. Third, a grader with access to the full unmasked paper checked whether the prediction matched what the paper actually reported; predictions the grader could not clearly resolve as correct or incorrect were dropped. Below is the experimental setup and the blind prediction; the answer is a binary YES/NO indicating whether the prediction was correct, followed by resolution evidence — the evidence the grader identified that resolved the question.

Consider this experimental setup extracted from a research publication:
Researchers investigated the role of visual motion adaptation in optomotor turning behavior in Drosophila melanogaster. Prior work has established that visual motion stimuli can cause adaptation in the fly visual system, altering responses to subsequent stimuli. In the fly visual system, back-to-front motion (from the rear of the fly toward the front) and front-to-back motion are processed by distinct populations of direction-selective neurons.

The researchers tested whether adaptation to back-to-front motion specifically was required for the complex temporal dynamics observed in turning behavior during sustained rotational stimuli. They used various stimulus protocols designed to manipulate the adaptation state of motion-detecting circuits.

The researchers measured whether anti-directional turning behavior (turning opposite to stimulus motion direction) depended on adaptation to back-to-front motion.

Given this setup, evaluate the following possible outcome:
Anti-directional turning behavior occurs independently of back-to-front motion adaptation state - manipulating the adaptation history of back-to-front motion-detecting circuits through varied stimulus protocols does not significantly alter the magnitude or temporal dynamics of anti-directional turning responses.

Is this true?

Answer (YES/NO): NO